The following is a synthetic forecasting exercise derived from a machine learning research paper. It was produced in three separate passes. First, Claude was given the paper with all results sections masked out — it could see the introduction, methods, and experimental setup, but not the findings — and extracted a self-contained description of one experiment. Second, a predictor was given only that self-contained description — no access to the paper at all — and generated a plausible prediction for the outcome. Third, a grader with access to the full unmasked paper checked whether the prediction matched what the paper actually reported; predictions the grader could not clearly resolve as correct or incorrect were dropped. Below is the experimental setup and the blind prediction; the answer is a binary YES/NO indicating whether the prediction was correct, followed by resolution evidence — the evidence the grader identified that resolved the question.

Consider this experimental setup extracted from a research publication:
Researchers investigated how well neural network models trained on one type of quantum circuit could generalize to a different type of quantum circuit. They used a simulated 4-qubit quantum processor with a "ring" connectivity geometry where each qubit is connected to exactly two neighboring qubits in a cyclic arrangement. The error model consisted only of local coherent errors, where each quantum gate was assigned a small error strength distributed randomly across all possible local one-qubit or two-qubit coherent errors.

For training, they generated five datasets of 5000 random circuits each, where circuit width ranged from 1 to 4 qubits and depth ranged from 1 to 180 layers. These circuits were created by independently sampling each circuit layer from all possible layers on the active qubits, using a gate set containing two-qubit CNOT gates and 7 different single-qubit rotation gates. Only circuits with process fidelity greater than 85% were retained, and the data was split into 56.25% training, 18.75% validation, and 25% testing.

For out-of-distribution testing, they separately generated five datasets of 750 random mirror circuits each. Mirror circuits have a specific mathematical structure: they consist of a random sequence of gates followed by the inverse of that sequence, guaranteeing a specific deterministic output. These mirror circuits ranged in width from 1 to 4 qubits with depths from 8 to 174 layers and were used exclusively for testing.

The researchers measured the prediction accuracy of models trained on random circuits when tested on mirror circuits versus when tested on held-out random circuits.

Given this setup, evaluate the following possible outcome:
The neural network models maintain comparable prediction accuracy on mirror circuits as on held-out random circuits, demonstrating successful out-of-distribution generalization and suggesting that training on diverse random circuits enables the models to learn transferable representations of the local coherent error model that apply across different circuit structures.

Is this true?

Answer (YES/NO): NO